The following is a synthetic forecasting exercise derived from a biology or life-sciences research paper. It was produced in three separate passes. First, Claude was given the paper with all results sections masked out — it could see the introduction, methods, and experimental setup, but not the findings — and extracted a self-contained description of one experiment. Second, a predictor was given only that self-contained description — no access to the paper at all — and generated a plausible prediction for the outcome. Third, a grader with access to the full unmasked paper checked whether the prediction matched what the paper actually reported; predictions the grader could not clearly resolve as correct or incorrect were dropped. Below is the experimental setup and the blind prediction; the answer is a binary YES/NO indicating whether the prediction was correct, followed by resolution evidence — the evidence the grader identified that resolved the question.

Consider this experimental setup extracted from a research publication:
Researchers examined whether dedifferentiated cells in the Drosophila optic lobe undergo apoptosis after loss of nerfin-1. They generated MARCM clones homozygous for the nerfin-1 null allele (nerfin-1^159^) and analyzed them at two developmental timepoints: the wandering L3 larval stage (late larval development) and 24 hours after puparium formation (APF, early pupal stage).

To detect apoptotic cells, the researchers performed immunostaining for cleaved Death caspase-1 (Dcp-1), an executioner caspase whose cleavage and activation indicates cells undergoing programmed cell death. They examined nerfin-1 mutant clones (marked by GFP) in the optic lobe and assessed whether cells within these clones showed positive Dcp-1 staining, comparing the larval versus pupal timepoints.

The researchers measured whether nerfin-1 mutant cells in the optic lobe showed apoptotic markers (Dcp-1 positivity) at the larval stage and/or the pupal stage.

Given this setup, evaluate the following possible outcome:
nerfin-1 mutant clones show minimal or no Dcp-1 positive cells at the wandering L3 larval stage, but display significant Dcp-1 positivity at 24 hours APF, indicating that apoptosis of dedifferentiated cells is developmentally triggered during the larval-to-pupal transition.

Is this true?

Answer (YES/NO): NO